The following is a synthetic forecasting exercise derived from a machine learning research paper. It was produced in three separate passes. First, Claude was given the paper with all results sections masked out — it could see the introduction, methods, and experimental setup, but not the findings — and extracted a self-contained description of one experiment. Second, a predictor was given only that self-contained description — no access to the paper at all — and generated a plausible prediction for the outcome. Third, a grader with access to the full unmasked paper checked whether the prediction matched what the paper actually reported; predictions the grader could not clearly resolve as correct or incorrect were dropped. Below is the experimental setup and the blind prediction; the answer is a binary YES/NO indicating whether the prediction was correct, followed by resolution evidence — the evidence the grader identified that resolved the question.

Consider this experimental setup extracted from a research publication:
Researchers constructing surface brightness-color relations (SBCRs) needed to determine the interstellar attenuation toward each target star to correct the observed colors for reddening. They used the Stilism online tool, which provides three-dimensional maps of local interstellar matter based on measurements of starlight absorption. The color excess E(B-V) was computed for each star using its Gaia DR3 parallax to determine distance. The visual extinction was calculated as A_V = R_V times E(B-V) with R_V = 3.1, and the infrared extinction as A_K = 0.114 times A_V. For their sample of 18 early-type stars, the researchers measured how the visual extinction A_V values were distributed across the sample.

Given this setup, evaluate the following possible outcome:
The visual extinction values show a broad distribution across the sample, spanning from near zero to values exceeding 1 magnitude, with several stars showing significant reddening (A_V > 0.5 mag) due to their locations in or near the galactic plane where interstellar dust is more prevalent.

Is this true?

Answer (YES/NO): NO